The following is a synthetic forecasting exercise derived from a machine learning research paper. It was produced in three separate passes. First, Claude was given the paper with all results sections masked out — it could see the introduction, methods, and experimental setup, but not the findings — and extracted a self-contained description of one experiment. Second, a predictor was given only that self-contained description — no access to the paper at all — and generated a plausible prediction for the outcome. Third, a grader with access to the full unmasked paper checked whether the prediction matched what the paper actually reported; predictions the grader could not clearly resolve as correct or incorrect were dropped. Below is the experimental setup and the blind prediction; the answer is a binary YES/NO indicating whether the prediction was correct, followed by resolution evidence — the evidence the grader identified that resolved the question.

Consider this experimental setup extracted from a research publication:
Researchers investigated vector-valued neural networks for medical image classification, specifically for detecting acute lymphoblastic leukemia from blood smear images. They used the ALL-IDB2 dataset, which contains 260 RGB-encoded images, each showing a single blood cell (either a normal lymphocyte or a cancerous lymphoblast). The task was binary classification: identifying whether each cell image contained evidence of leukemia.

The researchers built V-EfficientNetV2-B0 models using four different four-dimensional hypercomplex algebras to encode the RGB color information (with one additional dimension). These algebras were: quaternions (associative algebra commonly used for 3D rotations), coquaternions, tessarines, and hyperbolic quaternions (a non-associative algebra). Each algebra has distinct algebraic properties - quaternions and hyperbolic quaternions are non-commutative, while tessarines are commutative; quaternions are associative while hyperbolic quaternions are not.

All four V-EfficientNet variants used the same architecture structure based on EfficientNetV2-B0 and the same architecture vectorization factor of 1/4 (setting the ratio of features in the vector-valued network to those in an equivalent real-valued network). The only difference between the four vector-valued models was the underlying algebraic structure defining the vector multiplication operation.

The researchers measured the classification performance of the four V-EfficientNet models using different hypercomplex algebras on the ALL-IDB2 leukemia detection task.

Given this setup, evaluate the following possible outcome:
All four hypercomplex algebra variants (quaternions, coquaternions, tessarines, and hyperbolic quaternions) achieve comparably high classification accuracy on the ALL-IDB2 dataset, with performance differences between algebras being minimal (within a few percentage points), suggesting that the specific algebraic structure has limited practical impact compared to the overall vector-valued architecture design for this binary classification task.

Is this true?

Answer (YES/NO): NO